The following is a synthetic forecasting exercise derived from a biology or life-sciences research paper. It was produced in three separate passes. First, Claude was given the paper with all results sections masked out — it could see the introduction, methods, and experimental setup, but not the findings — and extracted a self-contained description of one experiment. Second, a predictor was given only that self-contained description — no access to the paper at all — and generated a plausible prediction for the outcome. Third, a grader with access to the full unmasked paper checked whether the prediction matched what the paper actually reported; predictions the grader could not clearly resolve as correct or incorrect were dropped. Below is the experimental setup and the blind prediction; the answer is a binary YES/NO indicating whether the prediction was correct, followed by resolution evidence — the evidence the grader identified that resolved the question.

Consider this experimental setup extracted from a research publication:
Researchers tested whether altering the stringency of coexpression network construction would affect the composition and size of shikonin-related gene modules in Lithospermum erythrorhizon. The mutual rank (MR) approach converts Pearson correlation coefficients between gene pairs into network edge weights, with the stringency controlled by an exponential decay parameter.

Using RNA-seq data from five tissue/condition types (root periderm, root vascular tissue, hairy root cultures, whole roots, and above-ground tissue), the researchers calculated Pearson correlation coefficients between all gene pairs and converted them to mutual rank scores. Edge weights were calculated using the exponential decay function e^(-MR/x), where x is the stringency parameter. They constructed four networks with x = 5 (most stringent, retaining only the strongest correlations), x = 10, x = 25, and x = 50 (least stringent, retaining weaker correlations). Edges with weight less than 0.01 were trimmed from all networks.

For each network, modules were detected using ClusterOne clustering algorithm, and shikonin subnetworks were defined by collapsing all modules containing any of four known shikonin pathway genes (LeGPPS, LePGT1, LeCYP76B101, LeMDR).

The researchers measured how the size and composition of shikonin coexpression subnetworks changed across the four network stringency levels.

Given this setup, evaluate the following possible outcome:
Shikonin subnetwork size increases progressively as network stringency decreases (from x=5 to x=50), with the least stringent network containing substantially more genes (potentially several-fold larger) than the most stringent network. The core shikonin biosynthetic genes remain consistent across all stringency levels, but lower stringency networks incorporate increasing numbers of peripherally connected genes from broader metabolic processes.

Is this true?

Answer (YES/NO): YES